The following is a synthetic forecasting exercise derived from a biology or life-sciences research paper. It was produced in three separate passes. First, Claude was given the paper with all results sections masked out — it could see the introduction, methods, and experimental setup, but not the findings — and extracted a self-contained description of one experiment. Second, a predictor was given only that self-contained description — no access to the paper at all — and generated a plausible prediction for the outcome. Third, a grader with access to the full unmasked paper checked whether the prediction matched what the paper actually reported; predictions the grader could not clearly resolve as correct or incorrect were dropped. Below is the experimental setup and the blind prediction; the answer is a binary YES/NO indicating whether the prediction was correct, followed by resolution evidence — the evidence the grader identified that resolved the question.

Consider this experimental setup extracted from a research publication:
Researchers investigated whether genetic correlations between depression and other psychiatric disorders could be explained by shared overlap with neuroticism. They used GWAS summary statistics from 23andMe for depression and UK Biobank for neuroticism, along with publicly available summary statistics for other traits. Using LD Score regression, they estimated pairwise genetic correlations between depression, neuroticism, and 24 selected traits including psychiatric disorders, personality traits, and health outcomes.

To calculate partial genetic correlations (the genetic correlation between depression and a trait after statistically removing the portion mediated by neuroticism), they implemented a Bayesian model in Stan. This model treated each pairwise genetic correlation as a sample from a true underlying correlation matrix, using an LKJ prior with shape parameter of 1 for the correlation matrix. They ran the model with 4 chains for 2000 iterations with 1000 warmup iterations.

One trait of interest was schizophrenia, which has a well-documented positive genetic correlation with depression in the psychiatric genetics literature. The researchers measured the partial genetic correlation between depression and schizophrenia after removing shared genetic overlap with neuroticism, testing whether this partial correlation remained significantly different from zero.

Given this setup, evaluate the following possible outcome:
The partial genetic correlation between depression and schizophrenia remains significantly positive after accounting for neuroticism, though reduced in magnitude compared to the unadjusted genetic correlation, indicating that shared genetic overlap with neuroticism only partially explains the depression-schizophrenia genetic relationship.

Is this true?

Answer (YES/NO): NO